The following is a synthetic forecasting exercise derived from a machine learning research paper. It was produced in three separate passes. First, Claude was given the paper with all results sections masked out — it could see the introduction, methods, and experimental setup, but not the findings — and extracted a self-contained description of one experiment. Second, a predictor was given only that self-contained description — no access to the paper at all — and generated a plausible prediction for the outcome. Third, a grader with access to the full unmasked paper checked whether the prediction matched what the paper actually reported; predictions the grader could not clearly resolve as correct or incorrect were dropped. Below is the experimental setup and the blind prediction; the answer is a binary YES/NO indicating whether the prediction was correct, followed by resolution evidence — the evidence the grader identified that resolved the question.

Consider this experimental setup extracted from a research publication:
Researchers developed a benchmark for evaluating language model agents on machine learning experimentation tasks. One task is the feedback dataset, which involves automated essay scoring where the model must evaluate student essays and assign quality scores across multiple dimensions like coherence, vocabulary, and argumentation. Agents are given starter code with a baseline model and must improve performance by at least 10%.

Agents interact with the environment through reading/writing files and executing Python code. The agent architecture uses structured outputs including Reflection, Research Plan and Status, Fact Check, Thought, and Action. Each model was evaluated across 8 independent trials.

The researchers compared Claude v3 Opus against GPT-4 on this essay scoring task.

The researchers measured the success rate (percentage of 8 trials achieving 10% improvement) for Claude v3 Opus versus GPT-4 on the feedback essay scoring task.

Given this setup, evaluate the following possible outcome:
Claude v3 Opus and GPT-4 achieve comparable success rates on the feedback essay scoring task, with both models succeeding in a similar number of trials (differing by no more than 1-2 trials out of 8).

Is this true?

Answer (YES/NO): NO